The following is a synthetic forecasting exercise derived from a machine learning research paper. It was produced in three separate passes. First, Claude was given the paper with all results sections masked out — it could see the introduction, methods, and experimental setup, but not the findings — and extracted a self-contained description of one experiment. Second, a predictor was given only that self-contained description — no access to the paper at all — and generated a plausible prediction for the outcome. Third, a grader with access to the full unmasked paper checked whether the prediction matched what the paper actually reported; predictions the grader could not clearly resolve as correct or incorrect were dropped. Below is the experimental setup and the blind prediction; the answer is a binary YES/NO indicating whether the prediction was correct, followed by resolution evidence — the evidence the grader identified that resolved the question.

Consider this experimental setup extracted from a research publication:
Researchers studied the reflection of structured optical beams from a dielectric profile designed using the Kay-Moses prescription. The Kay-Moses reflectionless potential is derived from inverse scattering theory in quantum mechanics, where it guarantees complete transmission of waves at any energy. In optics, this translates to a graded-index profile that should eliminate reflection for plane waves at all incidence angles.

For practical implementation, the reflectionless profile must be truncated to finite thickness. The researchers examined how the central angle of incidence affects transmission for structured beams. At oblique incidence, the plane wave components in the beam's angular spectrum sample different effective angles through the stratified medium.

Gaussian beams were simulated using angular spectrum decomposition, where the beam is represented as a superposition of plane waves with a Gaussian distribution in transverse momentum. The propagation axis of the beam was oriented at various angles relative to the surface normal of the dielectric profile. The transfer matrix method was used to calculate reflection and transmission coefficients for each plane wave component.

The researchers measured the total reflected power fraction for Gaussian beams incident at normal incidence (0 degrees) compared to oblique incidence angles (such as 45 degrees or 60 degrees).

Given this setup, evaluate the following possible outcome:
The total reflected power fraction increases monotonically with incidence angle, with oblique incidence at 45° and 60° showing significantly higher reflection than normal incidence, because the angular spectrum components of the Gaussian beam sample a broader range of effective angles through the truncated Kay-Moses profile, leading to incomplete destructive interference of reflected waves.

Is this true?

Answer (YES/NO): NO